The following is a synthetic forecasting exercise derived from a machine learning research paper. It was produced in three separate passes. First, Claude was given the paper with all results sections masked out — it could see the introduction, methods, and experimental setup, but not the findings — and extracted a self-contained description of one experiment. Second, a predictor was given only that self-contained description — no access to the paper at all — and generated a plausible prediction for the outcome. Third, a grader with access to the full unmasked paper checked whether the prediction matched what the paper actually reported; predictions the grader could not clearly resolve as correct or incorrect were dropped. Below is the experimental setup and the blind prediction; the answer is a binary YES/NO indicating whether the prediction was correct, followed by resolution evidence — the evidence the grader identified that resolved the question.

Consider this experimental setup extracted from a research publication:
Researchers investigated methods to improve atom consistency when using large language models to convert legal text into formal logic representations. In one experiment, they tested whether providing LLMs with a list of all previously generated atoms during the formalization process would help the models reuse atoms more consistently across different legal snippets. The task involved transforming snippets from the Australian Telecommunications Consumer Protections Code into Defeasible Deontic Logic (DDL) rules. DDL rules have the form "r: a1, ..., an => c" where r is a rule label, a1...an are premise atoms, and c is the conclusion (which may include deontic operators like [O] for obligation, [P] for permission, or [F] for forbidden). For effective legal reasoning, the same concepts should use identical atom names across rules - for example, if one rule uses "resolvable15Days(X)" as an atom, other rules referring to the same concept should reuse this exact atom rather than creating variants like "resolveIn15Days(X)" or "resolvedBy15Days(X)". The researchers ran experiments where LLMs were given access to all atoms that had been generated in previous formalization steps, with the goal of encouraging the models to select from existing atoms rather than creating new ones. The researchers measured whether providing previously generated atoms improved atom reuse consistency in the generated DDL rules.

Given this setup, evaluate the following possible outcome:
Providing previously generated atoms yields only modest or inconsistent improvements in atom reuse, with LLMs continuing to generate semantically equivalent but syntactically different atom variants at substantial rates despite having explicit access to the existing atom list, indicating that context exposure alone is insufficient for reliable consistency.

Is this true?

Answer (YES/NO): NO